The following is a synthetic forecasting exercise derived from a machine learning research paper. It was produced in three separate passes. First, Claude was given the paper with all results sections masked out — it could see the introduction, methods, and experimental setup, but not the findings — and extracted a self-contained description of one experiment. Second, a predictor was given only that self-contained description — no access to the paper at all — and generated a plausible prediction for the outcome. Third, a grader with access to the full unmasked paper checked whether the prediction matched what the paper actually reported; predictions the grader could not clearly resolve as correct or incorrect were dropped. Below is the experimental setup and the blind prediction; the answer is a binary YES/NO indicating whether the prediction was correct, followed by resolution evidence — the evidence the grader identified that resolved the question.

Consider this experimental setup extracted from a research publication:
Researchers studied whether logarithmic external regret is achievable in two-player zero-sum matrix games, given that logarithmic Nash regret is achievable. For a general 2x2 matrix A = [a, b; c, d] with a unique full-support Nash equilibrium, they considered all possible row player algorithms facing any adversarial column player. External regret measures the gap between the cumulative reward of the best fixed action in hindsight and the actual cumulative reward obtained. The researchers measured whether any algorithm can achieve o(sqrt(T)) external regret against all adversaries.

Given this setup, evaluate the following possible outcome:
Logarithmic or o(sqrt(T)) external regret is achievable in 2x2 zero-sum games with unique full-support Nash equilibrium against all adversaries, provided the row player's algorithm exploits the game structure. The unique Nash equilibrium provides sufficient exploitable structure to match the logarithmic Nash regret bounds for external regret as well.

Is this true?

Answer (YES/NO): NO